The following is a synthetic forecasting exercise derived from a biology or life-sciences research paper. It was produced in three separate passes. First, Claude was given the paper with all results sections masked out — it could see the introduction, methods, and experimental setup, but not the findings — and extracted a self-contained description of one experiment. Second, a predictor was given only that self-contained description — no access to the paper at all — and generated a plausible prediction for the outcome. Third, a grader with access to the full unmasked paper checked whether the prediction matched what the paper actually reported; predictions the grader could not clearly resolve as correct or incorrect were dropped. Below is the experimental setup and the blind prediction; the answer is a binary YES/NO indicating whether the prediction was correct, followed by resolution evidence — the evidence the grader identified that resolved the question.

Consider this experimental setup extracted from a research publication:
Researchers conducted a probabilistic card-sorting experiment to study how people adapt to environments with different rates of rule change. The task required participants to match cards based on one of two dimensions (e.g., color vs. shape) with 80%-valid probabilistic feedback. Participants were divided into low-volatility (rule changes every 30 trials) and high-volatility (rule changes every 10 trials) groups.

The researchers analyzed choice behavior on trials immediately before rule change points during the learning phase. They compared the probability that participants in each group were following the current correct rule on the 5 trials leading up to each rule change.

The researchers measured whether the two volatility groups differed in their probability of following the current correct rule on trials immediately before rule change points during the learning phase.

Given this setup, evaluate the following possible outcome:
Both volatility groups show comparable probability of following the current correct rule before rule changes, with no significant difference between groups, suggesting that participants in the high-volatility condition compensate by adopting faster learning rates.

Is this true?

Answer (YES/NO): NO